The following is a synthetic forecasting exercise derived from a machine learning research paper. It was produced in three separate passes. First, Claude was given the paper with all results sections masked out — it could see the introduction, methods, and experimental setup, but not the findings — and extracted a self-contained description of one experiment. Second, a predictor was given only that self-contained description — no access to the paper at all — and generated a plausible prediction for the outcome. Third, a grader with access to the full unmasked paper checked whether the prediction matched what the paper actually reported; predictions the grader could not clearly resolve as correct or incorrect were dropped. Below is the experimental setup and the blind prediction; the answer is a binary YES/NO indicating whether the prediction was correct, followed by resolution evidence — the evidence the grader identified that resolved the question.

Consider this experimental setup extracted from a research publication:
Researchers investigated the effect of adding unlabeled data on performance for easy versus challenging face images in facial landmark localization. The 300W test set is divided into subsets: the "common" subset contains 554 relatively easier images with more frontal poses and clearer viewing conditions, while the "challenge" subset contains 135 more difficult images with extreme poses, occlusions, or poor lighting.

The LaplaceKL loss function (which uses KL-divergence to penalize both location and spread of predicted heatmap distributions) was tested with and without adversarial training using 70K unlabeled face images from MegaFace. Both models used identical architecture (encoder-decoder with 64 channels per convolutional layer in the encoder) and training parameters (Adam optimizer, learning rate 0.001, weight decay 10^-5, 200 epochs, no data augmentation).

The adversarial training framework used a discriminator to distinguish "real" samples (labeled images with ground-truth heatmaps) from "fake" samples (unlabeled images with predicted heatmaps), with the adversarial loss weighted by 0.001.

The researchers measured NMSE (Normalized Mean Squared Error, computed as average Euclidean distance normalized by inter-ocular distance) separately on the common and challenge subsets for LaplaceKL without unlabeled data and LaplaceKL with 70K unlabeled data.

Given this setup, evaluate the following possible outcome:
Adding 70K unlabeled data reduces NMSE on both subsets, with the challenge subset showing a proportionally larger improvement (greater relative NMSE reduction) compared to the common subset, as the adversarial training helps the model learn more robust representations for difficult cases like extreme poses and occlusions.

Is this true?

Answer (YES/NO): YES